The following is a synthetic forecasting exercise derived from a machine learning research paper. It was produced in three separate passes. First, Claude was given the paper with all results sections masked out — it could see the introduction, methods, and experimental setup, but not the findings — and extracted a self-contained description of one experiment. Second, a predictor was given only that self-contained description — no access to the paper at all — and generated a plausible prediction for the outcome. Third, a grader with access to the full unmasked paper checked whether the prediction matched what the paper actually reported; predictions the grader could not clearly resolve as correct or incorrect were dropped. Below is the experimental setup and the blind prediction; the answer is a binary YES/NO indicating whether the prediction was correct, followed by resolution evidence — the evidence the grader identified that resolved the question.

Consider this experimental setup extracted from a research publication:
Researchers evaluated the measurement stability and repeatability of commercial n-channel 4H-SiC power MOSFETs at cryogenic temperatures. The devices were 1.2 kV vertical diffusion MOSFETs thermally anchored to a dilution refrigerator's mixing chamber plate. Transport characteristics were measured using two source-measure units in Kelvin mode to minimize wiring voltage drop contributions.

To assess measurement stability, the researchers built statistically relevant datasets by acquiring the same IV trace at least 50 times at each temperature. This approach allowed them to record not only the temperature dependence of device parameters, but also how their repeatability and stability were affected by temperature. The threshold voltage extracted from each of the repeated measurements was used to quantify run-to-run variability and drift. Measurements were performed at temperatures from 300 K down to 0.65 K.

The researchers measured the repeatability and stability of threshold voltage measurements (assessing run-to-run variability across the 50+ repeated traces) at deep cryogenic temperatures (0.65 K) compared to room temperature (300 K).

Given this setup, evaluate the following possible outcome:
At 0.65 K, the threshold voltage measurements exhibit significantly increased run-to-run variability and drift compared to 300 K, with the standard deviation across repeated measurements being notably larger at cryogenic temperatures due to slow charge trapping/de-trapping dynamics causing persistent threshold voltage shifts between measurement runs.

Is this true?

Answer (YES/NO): YES